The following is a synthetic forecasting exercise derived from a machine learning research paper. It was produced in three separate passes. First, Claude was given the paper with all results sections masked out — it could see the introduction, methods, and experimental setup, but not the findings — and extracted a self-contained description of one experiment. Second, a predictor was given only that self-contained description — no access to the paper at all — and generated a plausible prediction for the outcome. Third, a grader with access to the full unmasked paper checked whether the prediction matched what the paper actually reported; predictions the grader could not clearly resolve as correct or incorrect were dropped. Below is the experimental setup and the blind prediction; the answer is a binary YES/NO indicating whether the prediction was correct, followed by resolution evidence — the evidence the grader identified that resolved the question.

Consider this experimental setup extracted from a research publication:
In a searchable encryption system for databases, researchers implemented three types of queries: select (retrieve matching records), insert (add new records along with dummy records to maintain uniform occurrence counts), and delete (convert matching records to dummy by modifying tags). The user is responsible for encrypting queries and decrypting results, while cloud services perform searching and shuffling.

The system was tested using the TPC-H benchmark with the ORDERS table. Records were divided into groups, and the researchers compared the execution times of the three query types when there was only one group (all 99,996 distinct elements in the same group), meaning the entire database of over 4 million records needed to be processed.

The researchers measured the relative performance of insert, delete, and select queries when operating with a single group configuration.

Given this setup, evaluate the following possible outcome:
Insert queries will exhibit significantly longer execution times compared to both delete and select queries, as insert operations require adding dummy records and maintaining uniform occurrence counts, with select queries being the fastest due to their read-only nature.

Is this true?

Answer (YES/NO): NO